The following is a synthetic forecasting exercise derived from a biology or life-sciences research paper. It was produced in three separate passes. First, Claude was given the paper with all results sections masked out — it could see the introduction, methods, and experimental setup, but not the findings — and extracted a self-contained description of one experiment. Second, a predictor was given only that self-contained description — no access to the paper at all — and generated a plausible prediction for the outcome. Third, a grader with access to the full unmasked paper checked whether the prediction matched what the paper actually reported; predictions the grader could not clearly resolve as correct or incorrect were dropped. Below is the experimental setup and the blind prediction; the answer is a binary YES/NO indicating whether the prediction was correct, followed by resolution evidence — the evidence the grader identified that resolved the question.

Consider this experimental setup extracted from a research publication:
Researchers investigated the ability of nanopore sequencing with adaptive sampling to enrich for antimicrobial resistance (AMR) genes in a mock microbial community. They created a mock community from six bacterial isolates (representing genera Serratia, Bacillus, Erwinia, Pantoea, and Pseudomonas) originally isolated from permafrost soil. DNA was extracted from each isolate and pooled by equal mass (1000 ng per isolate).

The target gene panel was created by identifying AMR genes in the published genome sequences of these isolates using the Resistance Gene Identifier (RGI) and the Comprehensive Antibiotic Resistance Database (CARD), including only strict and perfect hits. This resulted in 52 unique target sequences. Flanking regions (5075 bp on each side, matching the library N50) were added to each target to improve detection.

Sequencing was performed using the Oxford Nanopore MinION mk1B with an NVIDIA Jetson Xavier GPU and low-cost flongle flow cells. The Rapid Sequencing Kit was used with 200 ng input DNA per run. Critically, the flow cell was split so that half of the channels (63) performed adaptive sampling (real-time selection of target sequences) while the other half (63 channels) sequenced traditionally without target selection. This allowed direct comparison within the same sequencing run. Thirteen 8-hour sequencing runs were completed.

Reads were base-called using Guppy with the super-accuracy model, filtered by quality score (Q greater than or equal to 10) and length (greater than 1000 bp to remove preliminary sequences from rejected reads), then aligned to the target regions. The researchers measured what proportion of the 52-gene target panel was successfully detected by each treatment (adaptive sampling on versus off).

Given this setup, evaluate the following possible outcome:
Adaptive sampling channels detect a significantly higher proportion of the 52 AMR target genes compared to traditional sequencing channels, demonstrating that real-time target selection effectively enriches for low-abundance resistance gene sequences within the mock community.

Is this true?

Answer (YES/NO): NO